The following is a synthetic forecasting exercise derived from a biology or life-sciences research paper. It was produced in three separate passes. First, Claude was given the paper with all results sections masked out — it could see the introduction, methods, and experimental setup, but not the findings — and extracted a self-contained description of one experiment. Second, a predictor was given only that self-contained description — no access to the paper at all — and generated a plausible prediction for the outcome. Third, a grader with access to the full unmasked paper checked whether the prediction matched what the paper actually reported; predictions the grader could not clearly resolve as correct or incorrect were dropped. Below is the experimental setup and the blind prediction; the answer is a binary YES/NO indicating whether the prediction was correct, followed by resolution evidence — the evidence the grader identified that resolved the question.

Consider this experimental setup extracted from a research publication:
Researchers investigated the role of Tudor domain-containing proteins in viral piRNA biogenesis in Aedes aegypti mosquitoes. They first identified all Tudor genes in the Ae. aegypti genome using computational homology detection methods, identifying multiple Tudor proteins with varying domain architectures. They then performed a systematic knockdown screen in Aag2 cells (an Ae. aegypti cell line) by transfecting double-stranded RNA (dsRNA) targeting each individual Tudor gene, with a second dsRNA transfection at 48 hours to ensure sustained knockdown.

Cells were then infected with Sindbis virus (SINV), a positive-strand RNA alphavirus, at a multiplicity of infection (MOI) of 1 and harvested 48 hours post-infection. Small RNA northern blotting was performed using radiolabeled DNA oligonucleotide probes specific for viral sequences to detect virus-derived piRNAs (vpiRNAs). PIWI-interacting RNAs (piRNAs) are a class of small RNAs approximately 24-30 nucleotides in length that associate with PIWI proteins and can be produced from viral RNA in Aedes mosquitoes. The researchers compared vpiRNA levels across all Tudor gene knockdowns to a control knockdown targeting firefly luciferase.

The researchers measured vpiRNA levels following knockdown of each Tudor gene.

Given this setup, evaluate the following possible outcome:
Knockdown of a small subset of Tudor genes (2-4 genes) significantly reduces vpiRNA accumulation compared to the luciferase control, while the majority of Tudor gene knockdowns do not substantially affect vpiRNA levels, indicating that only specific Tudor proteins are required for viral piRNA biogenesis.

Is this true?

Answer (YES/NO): YES